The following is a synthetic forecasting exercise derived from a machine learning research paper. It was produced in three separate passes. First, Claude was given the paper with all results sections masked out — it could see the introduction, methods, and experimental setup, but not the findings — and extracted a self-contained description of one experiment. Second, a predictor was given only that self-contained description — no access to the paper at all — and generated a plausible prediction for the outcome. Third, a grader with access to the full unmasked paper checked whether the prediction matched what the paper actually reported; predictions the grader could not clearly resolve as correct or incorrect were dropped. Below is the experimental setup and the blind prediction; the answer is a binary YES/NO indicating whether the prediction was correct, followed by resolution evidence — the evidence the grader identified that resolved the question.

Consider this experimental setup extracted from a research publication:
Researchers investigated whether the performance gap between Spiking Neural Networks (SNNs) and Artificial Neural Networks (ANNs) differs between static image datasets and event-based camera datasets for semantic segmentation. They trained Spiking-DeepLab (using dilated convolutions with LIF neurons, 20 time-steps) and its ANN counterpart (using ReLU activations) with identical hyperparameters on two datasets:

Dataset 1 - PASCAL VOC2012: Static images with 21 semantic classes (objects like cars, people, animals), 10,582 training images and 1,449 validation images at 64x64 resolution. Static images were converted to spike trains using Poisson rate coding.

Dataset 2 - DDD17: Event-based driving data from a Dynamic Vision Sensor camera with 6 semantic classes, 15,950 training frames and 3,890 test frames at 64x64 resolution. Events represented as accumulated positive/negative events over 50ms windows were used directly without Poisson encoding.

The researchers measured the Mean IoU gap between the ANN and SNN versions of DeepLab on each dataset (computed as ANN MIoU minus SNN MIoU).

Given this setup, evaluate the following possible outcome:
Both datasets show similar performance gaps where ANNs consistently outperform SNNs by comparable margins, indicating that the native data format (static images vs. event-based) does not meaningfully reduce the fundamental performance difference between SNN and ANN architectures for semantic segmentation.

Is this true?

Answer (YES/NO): NO